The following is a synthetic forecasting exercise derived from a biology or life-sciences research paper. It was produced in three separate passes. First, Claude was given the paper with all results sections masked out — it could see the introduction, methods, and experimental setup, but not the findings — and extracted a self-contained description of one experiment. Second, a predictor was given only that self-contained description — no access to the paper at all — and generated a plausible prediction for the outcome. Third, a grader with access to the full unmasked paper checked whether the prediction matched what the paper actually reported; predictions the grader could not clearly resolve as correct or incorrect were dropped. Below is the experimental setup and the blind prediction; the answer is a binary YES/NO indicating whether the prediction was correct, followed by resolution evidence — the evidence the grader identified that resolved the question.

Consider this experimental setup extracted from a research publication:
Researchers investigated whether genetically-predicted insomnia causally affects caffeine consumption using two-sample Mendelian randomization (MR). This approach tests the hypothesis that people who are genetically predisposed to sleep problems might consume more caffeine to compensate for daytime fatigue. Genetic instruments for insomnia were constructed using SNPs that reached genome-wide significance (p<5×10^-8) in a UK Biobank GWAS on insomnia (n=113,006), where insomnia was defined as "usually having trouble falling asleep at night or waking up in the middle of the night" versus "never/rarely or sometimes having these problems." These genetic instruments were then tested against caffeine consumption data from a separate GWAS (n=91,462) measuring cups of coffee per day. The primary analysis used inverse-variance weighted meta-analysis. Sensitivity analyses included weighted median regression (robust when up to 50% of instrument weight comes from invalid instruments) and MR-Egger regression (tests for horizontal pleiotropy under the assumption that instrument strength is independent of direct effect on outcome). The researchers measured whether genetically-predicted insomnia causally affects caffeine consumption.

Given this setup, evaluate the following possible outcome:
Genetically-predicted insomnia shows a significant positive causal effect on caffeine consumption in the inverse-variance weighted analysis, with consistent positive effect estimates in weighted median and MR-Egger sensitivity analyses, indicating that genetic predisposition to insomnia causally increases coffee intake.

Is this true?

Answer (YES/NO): NO